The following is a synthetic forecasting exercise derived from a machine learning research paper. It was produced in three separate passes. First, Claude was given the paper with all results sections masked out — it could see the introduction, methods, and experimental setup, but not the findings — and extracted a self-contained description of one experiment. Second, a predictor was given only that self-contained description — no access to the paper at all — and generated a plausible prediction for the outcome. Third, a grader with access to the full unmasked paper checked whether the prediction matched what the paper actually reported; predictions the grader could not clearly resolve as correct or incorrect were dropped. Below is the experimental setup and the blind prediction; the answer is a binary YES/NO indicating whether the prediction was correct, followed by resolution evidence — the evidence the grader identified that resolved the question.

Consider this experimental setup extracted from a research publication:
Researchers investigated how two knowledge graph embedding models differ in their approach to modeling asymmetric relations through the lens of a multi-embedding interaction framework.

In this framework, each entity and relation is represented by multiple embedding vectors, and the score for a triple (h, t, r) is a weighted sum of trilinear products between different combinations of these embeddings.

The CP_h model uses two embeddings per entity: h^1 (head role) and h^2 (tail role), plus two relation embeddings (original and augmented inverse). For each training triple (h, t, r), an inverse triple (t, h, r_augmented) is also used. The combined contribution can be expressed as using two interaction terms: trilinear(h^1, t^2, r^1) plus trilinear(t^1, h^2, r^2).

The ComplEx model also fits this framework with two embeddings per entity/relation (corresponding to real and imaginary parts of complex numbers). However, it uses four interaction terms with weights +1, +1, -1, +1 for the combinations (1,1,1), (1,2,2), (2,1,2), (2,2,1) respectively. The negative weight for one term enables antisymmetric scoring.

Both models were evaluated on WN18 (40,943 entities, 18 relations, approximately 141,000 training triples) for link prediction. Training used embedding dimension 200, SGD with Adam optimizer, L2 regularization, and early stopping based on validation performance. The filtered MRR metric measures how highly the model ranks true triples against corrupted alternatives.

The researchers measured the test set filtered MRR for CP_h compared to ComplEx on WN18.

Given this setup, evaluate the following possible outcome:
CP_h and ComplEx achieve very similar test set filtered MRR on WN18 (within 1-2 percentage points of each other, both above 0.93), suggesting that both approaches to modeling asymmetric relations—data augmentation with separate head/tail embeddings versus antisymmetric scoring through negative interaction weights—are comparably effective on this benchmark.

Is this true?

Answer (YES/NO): YES